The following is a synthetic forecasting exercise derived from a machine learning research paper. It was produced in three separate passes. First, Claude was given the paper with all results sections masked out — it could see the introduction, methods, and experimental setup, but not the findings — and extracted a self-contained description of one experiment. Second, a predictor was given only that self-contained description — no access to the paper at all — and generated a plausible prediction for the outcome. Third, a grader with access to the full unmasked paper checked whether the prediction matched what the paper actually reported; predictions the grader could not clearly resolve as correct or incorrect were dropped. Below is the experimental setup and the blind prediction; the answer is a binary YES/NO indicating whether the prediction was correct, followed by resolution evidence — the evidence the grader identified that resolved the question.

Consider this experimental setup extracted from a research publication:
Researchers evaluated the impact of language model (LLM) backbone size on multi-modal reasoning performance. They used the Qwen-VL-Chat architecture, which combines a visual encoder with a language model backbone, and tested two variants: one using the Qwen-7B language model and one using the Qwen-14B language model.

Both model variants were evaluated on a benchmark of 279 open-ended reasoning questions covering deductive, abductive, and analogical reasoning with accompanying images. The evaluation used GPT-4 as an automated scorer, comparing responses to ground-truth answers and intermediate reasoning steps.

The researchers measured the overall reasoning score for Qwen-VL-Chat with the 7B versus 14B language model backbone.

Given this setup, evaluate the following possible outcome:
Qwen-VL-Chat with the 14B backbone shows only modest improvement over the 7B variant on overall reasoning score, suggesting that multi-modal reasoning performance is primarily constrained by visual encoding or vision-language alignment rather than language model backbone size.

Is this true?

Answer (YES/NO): NO